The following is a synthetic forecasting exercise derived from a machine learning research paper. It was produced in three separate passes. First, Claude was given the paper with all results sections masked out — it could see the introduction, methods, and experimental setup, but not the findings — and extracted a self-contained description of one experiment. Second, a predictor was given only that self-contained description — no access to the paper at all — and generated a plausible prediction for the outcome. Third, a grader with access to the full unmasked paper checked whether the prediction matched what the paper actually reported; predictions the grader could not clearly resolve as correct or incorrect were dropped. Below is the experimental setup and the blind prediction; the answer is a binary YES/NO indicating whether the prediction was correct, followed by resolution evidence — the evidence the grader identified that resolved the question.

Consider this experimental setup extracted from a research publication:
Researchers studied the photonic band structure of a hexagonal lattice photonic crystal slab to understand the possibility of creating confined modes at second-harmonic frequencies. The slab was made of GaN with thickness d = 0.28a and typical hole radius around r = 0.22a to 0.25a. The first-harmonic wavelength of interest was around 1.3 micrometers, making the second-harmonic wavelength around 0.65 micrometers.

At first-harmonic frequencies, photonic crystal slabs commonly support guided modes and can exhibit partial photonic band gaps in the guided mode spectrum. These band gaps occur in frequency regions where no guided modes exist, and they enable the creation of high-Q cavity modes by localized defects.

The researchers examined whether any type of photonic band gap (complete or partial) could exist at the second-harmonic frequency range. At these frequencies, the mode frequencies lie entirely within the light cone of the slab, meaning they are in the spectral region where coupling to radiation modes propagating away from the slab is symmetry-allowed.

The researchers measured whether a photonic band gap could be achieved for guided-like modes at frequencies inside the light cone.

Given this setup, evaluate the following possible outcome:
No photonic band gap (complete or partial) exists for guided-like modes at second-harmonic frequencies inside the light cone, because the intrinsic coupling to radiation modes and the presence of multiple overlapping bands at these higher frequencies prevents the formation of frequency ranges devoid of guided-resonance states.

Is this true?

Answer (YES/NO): YES